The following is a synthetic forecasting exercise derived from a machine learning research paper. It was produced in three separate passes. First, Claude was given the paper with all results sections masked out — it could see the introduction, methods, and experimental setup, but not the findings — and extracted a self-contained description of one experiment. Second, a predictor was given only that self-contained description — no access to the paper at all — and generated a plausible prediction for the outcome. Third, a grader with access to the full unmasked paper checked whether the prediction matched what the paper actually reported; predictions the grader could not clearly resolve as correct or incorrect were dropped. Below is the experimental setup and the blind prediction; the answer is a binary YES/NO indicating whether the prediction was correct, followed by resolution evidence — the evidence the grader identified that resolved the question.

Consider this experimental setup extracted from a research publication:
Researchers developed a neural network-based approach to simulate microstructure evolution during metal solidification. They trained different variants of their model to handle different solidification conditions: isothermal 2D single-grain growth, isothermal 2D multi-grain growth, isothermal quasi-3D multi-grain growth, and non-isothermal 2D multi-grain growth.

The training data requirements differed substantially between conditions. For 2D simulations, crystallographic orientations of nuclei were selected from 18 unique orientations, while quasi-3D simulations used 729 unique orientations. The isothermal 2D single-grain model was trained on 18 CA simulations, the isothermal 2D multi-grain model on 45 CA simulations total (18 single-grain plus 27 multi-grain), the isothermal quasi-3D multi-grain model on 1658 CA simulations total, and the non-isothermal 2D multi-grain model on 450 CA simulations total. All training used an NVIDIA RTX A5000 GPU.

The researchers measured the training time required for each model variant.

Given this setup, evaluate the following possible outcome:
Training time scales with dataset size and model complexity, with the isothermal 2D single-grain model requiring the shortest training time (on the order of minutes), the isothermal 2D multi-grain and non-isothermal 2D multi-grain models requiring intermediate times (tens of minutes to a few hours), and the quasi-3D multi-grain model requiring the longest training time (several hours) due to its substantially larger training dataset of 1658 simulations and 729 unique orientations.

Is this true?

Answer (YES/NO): NO